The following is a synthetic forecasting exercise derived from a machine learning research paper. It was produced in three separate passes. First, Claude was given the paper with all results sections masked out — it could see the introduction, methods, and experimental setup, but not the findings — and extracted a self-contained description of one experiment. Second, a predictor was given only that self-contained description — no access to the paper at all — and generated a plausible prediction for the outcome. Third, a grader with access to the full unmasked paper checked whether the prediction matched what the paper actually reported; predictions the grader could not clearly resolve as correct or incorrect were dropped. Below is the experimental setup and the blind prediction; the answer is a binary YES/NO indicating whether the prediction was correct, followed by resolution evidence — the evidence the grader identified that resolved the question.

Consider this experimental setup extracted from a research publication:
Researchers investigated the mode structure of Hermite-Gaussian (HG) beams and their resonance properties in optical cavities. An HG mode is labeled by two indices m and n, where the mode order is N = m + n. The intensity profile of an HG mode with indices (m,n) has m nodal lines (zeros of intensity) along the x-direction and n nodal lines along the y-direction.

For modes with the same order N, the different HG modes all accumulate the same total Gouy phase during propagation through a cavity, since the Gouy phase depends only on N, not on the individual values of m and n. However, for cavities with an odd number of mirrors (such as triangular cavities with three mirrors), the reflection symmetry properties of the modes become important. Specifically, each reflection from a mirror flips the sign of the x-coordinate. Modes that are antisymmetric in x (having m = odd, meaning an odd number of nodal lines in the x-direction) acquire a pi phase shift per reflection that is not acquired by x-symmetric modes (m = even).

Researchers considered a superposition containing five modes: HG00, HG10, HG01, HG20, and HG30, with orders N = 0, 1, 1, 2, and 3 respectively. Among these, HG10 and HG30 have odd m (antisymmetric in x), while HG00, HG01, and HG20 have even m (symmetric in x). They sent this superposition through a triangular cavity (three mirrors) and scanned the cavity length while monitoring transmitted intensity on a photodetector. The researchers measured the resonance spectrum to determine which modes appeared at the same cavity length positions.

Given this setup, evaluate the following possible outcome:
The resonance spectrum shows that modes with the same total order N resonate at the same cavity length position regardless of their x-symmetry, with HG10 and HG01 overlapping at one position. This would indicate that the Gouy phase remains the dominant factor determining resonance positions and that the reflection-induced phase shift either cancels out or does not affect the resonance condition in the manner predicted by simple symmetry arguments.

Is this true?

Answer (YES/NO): NO